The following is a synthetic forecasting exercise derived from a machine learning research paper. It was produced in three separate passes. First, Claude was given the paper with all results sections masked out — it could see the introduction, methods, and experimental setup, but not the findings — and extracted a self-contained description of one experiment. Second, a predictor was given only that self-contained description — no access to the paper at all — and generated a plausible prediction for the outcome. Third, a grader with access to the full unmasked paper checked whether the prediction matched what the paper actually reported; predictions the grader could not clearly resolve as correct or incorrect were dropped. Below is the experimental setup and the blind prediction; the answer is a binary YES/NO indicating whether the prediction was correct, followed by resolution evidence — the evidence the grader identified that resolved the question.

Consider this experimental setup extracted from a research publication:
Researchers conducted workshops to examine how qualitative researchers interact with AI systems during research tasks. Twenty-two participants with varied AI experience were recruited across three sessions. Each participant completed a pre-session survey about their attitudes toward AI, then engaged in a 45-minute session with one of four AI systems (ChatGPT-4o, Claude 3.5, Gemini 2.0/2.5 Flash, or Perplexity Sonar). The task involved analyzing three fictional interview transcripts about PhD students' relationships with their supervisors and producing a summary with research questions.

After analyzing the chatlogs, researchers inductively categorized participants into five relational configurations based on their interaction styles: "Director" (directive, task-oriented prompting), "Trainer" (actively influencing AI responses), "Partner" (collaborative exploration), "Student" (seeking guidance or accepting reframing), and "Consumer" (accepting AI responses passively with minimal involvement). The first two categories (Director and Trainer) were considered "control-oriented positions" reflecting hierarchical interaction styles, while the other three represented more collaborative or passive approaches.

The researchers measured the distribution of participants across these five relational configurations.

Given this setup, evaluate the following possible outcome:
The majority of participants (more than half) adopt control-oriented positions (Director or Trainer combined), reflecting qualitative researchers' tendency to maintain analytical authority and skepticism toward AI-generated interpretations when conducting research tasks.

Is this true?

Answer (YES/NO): YES